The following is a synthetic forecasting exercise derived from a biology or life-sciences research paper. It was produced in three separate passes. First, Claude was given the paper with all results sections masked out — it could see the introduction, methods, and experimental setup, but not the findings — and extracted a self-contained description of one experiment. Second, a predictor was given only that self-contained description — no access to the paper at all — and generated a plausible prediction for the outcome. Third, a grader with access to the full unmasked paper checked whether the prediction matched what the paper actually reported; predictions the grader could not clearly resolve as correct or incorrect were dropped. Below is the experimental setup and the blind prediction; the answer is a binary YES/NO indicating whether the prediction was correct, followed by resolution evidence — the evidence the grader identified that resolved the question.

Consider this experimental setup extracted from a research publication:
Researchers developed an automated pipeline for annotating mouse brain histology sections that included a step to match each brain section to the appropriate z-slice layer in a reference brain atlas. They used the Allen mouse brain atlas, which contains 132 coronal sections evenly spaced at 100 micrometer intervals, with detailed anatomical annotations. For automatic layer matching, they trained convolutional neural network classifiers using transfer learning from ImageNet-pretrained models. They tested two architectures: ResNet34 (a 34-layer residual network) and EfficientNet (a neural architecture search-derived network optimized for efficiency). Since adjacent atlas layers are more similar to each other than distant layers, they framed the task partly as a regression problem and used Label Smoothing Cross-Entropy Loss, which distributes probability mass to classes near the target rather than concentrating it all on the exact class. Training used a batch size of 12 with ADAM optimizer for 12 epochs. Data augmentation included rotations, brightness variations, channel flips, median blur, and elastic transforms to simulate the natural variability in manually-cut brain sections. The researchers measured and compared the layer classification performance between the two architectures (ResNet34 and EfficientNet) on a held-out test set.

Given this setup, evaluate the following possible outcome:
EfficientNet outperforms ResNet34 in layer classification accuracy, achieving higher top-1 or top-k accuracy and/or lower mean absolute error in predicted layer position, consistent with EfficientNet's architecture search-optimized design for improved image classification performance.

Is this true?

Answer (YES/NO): YES